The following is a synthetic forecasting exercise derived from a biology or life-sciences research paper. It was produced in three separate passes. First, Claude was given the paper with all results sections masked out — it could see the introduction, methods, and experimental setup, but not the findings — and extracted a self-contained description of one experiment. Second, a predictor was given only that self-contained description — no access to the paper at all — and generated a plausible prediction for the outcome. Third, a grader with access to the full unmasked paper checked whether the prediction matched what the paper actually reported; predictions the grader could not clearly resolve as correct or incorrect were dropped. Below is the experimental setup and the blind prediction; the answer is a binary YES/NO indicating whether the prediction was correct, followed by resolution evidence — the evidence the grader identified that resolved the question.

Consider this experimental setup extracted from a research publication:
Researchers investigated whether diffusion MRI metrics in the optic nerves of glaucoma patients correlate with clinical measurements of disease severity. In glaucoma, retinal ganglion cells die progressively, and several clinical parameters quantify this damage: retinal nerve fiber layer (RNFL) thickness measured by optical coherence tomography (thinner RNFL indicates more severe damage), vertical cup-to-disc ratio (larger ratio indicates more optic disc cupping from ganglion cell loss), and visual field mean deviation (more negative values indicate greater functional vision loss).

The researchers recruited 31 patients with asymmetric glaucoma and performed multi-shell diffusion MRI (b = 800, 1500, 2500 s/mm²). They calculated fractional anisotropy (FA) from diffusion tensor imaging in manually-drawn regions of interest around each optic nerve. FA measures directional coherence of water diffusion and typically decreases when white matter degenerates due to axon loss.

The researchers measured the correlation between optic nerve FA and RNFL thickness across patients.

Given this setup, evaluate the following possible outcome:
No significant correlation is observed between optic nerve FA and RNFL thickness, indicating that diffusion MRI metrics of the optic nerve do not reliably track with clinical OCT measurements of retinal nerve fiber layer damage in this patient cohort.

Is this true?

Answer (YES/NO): NO